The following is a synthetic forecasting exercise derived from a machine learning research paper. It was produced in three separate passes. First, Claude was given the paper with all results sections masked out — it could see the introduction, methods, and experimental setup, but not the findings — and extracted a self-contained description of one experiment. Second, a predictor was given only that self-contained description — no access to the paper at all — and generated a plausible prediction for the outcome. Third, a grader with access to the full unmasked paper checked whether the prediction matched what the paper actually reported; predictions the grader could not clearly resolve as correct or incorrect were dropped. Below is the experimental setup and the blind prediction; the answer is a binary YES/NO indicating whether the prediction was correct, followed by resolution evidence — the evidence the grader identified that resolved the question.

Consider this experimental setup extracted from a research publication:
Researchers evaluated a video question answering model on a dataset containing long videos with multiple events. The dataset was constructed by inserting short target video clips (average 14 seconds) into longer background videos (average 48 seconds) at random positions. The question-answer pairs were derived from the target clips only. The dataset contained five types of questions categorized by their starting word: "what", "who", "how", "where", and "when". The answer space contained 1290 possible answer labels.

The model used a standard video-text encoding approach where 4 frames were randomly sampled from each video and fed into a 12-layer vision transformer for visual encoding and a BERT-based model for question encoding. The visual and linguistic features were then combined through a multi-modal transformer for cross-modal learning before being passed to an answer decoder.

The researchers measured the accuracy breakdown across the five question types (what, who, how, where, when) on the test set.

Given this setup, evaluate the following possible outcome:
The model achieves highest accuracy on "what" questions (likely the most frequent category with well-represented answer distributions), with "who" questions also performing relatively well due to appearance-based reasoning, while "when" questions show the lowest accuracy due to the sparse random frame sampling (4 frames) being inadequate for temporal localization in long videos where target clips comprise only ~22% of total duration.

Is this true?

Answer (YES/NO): NO